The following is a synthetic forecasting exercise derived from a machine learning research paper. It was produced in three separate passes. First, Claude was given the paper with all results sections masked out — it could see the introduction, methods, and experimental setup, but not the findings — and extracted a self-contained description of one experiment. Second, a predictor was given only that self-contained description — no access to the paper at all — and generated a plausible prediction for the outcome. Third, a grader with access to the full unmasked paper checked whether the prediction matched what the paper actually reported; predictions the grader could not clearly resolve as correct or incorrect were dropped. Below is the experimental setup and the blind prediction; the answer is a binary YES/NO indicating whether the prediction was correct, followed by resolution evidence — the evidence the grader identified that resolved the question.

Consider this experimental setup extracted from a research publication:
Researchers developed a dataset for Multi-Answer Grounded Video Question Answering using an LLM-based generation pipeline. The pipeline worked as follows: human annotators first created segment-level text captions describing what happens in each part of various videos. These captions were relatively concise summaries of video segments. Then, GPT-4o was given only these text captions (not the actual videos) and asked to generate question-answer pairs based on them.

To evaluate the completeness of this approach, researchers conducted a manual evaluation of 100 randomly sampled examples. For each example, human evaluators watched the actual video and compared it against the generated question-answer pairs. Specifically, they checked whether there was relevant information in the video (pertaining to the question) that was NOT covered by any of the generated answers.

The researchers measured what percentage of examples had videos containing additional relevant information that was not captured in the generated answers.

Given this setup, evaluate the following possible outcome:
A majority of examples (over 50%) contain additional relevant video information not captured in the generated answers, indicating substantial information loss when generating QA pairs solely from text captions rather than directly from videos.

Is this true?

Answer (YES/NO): NO